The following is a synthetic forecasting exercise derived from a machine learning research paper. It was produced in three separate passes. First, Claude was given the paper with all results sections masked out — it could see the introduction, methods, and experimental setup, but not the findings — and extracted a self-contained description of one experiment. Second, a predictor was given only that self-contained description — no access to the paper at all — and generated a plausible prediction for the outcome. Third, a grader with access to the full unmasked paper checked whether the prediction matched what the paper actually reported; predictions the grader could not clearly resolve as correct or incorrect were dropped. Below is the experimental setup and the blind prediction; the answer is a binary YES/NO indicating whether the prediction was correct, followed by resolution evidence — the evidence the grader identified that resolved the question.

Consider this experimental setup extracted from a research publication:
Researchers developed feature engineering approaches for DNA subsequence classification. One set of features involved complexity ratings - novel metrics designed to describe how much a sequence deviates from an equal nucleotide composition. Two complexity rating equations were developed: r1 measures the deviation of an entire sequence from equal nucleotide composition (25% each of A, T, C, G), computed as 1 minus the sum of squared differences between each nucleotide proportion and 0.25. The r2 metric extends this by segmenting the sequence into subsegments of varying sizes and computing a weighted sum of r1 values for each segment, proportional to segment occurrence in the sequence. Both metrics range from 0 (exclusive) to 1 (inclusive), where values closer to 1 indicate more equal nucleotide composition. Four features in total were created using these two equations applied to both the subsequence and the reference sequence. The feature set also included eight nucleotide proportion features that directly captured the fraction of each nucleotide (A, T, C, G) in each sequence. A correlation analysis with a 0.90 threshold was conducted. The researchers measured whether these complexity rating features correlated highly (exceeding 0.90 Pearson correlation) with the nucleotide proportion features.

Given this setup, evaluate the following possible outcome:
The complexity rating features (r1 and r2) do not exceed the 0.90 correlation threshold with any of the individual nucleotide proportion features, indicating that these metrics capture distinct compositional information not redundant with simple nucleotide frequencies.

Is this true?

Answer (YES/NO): YES